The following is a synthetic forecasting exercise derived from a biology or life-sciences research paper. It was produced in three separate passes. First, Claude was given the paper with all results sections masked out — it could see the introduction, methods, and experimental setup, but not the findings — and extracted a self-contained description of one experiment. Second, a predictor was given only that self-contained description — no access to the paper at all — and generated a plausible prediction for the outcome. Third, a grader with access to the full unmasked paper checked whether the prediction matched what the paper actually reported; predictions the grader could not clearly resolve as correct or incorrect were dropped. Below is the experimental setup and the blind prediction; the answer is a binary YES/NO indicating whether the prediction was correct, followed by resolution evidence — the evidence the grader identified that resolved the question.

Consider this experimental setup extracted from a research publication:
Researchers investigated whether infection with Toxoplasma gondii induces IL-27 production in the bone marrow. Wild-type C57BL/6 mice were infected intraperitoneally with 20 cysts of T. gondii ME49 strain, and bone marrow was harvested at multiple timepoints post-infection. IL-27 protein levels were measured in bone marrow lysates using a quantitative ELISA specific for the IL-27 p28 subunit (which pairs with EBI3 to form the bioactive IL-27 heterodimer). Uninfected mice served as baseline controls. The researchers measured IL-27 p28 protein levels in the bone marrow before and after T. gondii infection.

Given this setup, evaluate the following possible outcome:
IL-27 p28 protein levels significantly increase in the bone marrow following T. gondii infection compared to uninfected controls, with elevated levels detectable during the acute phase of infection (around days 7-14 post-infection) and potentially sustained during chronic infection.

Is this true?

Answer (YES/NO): NO